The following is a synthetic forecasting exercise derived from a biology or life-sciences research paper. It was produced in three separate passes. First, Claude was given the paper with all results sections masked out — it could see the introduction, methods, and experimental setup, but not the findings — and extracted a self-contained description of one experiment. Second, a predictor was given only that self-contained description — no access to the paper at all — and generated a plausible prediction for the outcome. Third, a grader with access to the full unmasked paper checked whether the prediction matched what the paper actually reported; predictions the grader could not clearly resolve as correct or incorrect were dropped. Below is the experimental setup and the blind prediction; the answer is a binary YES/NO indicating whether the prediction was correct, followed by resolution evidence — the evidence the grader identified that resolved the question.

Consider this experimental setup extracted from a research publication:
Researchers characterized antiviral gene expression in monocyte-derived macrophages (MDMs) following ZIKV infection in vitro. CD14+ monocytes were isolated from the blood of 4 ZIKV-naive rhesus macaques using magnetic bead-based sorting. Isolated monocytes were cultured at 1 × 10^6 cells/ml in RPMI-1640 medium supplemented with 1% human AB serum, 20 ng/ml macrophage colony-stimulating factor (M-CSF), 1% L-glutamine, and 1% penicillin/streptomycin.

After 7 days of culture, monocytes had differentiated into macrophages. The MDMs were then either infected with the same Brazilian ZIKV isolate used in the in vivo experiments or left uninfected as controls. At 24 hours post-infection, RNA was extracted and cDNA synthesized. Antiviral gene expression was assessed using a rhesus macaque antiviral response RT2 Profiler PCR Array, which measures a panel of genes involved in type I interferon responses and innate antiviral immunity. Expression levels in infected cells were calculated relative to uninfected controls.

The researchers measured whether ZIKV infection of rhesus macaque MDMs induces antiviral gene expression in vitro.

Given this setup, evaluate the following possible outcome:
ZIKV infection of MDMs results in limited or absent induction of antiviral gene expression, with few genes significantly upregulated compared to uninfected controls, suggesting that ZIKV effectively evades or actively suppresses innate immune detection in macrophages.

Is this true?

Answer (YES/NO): NO